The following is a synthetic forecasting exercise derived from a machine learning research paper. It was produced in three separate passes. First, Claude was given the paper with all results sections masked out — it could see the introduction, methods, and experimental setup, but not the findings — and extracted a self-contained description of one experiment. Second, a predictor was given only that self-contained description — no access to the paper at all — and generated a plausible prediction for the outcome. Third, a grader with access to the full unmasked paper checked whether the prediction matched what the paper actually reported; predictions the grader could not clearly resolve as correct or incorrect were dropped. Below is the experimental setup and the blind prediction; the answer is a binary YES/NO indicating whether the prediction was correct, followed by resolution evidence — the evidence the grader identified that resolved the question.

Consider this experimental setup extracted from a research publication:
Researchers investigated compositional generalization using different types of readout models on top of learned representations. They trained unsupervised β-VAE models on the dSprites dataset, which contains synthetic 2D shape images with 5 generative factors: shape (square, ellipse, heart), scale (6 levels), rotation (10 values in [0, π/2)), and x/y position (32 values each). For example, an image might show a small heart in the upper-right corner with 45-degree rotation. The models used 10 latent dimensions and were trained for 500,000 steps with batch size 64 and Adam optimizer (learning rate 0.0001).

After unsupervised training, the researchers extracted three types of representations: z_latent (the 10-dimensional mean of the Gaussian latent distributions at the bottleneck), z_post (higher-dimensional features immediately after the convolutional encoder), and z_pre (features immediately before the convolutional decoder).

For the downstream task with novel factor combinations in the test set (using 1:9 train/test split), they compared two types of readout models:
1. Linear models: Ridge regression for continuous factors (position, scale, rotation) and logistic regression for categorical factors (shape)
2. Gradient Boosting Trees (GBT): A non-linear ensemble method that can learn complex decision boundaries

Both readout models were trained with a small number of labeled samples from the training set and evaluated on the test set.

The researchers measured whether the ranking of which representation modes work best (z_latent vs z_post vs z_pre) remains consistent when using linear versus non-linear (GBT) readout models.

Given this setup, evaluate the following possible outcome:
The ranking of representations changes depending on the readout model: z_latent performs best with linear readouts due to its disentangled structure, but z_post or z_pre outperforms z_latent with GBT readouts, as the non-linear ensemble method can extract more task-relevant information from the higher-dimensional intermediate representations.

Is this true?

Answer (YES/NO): NO